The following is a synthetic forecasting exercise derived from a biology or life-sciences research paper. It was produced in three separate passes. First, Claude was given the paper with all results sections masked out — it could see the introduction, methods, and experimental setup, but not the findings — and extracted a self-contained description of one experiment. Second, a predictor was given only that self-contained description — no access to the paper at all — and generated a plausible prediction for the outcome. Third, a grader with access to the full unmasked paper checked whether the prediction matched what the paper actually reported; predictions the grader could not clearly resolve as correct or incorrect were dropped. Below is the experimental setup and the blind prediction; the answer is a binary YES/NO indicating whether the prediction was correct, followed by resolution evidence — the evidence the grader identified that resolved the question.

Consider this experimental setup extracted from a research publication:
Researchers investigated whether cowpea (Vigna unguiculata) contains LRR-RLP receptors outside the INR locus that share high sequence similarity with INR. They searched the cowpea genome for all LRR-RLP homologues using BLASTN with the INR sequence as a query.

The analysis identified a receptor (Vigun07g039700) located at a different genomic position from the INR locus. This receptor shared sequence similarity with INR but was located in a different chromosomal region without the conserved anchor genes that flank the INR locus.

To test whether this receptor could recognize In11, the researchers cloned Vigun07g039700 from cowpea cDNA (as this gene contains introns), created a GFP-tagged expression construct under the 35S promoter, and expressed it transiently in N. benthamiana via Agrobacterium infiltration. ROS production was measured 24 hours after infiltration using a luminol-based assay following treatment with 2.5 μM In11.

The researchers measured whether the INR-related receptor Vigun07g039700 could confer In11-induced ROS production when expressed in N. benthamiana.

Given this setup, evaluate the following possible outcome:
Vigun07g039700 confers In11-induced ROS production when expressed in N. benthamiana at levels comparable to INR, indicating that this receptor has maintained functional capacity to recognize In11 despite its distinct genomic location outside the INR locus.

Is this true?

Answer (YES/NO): NO